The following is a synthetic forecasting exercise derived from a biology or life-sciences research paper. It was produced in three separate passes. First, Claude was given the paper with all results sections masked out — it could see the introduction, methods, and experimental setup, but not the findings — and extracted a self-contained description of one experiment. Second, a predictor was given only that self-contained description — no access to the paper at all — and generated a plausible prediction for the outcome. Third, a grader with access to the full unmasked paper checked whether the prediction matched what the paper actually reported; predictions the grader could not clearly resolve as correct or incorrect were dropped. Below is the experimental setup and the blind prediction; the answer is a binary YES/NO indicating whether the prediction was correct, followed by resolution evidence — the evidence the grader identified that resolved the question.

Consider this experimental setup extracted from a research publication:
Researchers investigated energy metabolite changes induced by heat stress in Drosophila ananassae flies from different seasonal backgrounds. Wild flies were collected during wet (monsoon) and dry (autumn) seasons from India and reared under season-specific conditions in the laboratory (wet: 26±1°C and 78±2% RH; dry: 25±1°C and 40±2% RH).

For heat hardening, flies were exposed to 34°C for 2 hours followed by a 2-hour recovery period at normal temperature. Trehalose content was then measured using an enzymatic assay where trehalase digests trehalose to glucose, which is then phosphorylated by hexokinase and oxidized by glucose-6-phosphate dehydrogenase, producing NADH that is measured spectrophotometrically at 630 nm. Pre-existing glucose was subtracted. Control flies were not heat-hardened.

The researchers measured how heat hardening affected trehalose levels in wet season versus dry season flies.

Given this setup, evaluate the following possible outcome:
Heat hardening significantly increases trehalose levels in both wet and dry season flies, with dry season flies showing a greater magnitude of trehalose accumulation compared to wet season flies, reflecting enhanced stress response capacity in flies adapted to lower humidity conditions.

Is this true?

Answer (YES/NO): NO